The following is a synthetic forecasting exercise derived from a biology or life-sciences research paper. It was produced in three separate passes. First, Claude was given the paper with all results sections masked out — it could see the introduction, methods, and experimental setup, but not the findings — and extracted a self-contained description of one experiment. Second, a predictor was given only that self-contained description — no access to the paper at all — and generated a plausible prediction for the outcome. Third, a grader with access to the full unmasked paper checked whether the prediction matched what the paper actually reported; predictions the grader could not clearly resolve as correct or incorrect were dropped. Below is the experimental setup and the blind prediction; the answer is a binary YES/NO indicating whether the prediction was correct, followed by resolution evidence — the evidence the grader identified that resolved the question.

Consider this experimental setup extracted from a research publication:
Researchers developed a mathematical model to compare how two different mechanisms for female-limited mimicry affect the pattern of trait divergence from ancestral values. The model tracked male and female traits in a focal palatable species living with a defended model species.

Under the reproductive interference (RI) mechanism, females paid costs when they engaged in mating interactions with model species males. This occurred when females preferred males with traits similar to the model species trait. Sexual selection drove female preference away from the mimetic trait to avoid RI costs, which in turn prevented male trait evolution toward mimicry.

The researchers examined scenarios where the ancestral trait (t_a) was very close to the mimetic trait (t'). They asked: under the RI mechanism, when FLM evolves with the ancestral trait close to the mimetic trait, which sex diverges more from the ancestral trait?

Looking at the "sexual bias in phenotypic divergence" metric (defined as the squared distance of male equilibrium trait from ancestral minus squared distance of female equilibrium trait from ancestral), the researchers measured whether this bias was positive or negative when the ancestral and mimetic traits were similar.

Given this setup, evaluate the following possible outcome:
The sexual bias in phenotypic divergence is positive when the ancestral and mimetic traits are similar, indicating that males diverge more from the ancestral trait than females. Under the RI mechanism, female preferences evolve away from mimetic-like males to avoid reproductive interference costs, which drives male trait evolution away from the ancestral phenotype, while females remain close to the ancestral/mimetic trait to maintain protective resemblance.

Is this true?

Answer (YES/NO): YES